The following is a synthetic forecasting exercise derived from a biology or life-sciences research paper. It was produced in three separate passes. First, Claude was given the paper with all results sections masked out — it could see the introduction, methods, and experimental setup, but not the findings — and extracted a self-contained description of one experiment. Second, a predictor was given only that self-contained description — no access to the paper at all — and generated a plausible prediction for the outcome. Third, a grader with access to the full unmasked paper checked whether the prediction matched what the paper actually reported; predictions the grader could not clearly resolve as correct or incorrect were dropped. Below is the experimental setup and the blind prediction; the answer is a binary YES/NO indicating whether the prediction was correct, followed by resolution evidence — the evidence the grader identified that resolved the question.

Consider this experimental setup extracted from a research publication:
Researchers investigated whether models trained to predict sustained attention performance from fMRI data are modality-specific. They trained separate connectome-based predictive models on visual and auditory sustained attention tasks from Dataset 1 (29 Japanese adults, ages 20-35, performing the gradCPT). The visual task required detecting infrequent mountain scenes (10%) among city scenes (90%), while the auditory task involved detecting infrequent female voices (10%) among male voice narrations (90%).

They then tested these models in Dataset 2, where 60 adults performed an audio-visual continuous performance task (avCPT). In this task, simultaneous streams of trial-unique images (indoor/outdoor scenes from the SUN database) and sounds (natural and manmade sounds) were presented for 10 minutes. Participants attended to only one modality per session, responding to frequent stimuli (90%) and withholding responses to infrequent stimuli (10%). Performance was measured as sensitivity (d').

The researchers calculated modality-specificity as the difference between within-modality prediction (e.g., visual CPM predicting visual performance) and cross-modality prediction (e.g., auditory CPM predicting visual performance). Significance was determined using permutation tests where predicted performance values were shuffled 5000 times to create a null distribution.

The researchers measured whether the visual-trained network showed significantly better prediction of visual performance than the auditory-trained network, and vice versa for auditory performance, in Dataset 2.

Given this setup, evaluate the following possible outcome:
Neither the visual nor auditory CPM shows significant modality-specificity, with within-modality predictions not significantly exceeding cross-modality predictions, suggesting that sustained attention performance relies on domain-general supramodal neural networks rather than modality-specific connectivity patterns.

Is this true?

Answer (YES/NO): YES